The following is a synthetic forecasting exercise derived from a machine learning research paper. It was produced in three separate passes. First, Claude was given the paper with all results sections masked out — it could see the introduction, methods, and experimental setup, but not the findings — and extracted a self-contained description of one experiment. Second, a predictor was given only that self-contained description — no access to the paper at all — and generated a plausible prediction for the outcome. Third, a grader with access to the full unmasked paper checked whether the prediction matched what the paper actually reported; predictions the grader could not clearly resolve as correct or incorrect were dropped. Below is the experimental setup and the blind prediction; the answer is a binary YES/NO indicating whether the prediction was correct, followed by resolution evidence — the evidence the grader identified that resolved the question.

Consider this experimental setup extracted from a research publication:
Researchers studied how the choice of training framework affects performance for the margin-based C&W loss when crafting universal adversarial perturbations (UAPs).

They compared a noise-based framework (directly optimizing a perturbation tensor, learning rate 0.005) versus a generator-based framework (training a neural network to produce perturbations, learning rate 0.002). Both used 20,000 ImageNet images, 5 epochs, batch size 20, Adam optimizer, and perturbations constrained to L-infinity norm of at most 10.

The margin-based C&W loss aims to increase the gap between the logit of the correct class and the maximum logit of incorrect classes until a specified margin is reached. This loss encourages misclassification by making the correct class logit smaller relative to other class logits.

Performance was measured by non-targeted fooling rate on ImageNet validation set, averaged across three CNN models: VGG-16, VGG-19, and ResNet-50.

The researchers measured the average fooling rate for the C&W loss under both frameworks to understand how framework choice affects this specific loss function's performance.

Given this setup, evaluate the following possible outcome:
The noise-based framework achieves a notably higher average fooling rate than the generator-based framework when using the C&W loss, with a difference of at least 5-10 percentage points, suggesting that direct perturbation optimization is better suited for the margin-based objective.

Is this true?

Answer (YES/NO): NO